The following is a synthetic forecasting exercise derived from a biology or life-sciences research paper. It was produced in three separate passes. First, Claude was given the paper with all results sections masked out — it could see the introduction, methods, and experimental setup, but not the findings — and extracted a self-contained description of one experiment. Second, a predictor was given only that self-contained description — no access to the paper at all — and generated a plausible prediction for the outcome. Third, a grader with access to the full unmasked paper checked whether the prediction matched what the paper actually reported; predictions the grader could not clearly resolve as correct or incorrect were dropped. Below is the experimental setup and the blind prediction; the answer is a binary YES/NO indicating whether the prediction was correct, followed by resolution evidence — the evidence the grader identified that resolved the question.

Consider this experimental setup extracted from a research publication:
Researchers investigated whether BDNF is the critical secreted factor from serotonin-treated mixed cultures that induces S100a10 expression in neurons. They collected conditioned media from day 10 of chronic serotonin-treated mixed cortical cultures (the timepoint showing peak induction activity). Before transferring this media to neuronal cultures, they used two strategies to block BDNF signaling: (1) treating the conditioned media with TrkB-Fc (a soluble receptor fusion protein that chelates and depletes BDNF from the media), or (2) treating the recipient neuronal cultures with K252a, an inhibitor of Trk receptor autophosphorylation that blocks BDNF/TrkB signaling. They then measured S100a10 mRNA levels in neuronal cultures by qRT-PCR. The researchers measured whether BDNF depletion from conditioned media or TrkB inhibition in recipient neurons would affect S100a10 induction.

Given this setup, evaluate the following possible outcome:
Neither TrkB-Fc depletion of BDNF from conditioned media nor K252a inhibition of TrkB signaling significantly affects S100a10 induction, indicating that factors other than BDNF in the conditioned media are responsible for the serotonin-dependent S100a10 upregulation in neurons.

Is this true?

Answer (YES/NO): NO